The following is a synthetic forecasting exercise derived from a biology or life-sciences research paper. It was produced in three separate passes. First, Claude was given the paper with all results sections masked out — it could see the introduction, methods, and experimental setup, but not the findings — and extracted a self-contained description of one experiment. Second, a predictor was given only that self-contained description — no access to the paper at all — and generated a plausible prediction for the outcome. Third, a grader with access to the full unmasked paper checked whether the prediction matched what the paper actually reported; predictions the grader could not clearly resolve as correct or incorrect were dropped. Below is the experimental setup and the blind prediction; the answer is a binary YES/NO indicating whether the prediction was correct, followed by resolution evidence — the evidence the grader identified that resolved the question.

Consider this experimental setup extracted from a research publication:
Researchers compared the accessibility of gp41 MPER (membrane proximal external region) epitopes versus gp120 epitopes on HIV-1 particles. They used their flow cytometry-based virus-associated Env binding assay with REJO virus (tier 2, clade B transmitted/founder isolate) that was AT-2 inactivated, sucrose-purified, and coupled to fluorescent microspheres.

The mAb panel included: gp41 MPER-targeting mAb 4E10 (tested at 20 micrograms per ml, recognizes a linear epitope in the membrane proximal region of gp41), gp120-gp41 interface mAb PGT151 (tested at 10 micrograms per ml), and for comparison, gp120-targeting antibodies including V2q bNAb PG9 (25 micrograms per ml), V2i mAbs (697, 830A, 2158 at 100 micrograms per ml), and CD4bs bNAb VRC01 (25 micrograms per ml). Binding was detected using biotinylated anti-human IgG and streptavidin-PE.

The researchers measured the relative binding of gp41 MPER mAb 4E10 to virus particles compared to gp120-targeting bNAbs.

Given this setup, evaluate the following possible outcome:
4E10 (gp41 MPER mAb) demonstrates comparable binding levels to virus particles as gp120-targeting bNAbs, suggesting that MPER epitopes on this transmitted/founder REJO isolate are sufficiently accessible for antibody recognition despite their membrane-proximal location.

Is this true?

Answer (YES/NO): NO